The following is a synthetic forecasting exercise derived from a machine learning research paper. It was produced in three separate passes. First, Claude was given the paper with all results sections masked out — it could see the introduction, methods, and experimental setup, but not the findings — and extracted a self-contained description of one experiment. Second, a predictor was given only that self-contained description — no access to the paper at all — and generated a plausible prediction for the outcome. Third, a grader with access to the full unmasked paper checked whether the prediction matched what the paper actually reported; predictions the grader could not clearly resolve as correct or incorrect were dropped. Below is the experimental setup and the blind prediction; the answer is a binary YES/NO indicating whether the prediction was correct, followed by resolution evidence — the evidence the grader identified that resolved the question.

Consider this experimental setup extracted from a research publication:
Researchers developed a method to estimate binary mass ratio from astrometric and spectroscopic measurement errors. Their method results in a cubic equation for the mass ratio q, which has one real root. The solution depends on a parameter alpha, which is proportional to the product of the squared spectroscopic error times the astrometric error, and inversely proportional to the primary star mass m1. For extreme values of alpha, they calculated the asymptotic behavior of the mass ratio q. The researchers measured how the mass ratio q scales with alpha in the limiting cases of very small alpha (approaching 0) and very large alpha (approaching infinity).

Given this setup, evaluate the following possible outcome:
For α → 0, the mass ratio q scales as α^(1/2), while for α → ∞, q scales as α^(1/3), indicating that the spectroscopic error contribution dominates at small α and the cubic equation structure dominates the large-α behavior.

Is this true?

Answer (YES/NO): NO